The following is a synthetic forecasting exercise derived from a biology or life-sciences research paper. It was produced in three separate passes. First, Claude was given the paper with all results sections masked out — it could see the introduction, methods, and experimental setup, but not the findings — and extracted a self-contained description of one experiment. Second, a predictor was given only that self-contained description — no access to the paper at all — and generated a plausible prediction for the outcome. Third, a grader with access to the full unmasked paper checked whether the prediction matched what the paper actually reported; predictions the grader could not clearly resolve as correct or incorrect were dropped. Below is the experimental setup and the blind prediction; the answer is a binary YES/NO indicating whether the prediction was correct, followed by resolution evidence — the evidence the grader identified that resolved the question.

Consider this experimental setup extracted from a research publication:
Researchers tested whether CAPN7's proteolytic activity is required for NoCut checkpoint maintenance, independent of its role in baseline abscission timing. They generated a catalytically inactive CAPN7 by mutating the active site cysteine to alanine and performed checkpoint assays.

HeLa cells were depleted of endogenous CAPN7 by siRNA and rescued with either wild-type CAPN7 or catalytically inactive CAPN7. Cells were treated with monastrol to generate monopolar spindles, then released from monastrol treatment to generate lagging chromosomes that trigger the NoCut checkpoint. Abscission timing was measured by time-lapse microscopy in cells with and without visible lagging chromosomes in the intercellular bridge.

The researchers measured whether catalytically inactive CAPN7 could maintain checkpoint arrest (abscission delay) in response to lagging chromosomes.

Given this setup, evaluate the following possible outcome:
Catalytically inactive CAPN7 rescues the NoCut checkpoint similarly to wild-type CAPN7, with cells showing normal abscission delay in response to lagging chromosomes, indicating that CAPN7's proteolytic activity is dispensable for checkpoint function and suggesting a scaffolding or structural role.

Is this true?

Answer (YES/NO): NO